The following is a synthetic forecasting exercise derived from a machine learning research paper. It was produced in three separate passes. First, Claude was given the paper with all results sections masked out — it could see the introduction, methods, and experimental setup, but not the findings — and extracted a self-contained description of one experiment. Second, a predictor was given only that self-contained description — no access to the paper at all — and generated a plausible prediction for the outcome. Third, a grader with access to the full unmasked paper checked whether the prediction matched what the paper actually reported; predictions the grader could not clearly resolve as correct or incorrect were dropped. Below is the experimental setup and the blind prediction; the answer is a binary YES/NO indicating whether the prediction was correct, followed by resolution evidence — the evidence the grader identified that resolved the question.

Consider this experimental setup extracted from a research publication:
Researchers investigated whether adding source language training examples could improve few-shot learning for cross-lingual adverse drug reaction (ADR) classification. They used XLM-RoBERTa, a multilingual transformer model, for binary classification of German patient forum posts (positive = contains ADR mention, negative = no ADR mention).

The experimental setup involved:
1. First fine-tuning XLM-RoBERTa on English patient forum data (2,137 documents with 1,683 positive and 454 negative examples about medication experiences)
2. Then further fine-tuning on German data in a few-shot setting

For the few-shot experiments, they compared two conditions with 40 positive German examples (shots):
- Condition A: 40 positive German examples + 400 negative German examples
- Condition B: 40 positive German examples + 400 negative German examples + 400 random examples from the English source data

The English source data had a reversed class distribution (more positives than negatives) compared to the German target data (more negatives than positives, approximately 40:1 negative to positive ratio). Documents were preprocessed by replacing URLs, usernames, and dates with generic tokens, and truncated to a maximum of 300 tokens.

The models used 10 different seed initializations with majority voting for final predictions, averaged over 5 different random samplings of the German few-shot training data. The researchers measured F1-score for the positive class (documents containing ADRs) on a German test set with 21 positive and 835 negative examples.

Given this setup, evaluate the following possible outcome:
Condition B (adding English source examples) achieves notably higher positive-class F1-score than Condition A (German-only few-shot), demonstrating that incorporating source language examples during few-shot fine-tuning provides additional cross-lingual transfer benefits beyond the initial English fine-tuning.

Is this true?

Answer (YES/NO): YES